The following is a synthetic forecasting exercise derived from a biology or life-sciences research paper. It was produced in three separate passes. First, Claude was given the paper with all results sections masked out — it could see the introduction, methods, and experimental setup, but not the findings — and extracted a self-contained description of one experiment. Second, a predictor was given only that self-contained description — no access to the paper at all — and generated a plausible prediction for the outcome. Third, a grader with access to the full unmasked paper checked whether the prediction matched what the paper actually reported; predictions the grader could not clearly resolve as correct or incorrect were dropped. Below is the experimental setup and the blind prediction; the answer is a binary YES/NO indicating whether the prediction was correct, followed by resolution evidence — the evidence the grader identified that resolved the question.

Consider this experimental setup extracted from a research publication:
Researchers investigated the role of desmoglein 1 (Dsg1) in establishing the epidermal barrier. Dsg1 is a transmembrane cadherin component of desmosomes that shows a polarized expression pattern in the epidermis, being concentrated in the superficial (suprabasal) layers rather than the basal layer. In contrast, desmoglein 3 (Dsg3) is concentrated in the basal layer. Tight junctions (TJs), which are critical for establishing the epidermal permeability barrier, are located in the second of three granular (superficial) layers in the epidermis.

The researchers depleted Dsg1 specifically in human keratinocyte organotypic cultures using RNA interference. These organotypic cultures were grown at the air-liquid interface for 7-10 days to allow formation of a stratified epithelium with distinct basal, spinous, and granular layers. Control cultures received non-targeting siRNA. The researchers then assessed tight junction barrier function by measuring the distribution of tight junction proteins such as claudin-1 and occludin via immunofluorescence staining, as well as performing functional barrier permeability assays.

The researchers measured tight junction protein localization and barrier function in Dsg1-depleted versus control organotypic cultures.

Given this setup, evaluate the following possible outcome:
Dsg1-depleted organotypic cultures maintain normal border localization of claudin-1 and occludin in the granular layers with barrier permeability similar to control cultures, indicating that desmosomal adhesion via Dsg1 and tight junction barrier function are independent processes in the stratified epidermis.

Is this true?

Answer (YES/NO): NO